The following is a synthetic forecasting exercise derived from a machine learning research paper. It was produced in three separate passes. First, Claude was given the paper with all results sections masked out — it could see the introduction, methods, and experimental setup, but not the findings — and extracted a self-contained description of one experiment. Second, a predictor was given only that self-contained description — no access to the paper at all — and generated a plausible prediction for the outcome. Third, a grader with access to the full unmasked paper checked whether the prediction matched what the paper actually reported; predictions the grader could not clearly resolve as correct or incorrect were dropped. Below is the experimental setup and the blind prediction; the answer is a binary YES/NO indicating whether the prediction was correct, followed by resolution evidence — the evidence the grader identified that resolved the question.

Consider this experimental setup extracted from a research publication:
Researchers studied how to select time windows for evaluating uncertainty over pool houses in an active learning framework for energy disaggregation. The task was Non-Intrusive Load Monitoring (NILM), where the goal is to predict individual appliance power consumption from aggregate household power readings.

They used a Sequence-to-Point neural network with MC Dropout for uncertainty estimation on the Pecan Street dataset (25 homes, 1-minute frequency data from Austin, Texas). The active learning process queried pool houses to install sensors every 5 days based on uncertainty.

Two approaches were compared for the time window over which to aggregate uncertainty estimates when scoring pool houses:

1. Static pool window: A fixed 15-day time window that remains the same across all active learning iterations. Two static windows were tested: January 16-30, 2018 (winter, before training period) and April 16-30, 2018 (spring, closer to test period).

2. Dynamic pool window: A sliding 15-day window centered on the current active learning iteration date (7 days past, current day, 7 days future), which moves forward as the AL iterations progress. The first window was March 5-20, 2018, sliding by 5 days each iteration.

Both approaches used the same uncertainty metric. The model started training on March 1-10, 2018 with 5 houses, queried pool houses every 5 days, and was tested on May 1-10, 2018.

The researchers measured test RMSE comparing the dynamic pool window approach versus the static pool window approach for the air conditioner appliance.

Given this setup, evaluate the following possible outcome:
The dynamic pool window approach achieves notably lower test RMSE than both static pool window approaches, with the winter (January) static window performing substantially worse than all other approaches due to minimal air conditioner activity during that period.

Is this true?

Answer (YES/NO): NO